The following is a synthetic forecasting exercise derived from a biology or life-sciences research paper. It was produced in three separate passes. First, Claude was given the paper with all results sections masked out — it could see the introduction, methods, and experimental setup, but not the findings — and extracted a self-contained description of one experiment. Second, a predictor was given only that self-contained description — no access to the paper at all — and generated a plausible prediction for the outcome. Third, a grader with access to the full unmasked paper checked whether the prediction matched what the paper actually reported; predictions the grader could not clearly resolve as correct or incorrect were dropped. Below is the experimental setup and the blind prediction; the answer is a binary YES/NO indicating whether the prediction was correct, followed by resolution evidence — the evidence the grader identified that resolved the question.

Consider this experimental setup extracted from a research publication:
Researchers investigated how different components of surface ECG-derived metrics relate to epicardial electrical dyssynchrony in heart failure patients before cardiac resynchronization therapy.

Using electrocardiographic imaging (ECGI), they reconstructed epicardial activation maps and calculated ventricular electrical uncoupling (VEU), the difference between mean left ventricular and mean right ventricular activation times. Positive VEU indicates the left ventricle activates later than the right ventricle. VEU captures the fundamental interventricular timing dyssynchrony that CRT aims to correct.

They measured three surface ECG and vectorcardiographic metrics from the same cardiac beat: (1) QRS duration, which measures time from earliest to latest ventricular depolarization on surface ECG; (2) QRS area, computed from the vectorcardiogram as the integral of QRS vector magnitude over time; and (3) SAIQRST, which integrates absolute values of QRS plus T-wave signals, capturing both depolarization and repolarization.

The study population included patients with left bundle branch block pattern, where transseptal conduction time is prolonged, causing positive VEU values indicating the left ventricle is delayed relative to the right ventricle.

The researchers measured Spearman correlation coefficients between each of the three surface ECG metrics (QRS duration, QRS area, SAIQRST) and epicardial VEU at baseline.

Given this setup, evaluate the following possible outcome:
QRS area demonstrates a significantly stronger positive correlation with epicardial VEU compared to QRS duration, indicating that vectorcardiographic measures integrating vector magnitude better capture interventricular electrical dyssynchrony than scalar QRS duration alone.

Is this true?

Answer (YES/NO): NO